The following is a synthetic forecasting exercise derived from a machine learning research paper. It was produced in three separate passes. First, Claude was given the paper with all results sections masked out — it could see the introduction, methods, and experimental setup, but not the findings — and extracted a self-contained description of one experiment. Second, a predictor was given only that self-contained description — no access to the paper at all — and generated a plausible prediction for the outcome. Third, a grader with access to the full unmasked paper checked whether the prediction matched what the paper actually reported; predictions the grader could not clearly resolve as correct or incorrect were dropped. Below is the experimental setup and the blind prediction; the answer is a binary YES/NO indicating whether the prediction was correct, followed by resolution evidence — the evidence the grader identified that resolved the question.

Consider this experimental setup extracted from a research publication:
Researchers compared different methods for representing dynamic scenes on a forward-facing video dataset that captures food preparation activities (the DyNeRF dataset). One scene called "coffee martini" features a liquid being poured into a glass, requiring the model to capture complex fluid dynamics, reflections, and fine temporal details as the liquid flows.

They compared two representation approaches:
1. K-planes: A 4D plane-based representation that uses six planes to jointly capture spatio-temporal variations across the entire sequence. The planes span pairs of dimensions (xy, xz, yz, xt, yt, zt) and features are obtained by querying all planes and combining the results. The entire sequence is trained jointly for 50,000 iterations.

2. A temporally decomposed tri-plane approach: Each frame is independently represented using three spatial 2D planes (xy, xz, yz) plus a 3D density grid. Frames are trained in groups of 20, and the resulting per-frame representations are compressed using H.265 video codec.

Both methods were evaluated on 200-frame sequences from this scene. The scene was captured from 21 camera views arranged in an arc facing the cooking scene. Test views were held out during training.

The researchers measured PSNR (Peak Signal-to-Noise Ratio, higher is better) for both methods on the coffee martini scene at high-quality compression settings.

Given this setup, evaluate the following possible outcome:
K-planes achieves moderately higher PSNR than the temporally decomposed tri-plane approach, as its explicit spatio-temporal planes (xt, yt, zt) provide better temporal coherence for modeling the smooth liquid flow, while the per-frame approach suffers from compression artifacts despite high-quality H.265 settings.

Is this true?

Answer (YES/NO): YES